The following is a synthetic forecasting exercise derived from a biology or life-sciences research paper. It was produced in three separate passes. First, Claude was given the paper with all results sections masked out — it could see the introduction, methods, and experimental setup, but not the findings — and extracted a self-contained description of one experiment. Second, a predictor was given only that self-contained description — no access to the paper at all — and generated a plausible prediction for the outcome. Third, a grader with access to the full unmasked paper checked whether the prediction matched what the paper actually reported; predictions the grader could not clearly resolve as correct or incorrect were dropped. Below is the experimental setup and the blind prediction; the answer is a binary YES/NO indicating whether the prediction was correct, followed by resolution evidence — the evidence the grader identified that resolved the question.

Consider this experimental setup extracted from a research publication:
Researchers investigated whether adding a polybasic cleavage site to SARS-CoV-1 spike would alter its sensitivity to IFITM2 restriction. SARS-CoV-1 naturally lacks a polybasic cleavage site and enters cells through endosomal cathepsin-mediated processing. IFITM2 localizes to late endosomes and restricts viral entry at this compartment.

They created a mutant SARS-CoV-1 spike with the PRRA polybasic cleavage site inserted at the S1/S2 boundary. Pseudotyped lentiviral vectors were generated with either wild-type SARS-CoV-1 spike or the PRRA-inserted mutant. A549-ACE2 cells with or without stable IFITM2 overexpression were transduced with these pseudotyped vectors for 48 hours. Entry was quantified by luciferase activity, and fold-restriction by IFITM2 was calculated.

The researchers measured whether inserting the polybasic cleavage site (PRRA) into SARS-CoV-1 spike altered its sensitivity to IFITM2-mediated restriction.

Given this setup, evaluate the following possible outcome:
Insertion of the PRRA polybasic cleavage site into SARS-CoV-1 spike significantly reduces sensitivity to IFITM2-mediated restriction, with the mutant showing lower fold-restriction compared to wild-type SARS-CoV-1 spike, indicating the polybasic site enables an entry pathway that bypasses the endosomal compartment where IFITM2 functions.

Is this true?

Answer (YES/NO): YES